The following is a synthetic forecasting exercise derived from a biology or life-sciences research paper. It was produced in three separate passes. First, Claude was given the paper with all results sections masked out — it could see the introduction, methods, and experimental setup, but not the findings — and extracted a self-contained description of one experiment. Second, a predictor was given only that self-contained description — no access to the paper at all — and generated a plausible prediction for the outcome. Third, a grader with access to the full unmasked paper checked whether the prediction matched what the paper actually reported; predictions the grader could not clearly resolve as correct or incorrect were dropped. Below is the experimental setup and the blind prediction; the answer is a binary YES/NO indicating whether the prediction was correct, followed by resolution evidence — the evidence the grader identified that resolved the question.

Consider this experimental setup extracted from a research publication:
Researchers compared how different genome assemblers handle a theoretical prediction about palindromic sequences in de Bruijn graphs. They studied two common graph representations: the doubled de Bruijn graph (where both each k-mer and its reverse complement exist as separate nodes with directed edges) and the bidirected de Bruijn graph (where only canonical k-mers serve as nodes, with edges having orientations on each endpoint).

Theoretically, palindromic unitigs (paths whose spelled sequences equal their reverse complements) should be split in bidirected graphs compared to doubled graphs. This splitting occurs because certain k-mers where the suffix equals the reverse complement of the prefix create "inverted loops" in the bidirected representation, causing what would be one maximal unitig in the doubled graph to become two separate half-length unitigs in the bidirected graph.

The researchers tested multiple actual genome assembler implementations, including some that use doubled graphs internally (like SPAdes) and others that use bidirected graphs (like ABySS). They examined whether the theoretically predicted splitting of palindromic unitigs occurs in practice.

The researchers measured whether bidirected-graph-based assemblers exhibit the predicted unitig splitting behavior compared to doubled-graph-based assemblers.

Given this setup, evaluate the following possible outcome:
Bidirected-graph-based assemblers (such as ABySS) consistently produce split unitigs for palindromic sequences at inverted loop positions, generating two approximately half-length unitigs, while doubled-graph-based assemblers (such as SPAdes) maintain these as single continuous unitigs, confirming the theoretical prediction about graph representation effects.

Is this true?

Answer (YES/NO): YES